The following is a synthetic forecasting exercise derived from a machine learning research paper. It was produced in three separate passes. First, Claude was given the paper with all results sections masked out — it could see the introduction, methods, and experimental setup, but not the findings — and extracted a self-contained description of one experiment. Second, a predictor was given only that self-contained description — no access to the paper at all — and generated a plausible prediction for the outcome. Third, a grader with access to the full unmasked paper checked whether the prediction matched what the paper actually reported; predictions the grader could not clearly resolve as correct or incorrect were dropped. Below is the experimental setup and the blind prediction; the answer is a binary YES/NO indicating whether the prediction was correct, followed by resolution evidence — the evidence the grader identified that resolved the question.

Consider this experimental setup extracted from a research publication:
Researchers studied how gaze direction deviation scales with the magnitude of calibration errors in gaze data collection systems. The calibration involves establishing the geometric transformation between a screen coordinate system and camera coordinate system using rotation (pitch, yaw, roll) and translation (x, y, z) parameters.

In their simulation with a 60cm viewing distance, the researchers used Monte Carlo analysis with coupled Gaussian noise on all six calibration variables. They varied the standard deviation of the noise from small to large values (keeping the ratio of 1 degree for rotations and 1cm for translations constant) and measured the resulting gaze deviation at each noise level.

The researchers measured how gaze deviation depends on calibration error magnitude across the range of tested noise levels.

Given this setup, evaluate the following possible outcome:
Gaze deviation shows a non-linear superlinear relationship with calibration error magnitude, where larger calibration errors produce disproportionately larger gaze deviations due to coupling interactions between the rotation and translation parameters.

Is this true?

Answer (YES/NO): NO